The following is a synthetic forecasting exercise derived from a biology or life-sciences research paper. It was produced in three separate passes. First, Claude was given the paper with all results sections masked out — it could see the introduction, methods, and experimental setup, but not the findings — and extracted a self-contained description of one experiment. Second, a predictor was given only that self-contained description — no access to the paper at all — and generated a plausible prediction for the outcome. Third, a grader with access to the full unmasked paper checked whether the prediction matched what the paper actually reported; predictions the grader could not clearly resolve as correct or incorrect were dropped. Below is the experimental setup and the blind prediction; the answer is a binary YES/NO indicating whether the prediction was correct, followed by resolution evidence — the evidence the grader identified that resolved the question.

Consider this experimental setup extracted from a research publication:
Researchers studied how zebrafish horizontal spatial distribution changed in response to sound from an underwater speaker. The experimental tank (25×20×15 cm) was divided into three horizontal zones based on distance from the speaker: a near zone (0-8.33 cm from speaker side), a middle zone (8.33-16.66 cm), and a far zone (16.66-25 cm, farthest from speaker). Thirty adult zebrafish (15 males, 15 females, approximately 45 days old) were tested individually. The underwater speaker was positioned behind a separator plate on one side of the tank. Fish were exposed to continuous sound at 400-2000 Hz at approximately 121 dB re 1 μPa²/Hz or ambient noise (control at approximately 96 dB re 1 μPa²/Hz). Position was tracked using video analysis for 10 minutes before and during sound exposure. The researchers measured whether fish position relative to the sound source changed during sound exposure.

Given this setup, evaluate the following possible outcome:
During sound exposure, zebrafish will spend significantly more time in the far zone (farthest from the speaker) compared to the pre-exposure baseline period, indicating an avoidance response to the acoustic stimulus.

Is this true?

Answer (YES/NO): NO